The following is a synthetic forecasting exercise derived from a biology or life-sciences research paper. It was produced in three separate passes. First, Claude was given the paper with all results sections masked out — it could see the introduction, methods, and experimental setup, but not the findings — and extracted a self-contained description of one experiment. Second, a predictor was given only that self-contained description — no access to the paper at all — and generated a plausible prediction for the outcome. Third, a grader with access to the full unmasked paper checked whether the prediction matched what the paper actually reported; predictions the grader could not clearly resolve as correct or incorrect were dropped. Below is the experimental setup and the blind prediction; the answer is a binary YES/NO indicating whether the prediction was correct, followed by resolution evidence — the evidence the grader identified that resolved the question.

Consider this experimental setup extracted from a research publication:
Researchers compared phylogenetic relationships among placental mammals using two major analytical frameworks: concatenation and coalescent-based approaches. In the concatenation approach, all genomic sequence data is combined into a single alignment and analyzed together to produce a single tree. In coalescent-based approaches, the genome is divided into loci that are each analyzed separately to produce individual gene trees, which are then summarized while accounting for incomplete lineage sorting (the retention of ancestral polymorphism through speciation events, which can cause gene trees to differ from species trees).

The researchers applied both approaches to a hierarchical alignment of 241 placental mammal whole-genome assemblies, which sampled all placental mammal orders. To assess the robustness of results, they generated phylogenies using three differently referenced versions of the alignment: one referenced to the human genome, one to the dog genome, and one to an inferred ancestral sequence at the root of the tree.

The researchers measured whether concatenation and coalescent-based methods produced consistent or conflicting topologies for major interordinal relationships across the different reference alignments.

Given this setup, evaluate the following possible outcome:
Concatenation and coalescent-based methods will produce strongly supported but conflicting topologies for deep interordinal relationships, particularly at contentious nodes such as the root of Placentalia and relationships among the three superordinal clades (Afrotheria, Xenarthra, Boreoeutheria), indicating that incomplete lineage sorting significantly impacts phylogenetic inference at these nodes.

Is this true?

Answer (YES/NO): NO